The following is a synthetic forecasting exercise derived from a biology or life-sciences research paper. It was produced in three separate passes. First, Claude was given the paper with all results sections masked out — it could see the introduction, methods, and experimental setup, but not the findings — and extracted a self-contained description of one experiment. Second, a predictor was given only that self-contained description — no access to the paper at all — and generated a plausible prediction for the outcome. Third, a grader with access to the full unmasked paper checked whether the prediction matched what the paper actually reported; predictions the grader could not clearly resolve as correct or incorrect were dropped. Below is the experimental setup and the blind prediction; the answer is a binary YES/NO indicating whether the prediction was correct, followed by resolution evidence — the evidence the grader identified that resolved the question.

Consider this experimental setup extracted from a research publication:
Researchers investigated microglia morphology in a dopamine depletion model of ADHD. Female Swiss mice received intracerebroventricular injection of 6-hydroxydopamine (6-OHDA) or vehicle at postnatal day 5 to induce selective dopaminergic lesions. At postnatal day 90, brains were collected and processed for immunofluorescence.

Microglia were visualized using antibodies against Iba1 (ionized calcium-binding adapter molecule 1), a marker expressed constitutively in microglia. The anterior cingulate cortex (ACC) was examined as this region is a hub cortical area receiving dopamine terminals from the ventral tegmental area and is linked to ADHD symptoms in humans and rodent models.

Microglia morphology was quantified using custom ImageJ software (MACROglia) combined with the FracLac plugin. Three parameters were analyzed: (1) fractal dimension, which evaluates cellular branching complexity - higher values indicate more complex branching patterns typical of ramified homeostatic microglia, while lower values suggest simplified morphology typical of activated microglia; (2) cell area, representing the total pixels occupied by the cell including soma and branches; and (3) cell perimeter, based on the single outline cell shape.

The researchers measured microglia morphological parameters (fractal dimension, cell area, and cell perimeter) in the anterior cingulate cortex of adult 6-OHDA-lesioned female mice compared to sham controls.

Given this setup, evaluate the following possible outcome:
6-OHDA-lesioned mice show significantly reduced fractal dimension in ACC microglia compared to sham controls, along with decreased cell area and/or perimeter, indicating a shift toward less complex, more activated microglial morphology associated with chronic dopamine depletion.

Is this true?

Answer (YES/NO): YES